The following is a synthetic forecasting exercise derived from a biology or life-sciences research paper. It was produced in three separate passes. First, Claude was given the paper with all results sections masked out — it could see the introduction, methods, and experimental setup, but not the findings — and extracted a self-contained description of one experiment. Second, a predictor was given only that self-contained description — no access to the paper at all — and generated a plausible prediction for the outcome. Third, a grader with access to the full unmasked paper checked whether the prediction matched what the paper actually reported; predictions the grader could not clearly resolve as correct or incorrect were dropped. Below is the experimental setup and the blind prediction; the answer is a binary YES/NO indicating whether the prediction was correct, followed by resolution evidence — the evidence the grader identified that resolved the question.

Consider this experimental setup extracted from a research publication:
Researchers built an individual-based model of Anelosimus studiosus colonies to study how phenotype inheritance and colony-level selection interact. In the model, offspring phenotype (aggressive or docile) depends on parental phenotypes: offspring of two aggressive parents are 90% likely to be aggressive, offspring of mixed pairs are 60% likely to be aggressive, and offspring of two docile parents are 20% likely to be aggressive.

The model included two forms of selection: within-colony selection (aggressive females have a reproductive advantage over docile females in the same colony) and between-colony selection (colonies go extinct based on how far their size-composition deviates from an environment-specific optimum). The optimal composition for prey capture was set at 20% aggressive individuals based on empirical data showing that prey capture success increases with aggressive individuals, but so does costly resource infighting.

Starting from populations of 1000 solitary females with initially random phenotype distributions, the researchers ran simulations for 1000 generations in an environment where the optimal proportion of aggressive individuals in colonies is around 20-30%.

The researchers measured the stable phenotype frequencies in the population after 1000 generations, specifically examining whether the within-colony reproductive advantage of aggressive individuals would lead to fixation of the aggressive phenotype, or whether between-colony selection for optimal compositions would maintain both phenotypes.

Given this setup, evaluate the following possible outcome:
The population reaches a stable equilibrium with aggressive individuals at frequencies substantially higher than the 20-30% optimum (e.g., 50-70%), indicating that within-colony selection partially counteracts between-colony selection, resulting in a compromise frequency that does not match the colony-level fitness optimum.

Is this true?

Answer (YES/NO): NO